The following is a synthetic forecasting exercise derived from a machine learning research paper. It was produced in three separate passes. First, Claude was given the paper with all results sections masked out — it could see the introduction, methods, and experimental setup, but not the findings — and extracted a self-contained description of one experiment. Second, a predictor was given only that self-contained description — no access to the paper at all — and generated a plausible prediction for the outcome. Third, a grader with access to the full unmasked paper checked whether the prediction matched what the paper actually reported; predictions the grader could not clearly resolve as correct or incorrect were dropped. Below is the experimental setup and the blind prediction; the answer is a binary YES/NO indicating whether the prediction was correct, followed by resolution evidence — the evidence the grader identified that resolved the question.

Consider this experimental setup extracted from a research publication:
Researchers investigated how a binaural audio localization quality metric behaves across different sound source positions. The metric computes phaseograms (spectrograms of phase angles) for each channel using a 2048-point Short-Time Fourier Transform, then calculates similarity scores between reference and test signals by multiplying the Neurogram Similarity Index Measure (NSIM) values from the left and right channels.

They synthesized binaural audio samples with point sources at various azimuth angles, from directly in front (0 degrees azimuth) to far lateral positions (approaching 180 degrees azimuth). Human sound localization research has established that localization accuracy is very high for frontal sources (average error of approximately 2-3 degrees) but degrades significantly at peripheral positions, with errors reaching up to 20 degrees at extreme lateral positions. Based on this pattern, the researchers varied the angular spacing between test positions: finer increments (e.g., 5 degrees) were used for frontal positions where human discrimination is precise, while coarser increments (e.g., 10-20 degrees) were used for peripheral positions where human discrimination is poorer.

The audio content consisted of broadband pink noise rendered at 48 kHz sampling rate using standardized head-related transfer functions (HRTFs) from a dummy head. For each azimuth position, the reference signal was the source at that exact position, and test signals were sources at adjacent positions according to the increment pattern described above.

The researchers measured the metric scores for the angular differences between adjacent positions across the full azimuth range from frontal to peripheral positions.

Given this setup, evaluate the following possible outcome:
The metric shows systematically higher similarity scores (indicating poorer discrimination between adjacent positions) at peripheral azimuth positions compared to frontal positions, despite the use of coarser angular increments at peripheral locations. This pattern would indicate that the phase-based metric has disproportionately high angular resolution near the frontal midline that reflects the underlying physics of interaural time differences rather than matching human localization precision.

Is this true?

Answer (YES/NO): NO